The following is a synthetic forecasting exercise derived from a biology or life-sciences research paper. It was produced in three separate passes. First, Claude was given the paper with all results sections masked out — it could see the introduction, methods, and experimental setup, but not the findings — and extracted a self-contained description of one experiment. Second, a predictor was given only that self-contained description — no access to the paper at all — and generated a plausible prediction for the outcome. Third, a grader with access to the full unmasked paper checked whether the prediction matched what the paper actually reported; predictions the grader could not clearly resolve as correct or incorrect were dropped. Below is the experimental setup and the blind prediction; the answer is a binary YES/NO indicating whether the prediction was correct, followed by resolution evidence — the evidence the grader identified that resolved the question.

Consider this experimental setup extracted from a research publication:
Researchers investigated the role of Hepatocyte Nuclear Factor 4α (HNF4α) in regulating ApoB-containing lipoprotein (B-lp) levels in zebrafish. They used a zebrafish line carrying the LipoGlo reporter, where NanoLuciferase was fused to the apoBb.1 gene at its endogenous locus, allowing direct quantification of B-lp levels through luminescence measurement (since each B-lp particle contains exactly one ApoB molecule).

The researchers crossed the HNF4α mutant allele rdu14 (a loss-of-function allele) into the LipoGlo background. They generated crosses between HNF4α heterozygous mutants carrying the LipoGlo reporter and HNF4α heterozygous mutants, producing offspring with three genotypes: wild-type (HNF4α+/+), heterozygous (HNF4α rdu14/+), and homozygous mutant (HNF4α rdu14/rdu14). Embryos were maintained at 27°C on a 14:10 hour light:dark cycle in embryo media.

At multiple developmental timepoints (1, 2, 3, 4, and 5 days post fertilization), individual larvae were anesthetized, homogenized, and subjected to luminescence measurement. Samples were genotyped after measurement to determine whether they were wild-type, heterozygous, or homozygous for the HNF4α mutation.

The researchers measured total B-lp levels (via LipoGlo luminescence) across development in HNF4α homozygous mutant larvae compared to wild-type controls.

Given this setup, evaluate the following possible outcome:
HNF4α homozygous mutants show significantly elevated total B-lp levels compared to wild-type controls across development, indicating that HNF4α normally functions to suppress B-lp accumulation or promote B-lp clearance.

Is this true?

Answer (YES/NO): NO